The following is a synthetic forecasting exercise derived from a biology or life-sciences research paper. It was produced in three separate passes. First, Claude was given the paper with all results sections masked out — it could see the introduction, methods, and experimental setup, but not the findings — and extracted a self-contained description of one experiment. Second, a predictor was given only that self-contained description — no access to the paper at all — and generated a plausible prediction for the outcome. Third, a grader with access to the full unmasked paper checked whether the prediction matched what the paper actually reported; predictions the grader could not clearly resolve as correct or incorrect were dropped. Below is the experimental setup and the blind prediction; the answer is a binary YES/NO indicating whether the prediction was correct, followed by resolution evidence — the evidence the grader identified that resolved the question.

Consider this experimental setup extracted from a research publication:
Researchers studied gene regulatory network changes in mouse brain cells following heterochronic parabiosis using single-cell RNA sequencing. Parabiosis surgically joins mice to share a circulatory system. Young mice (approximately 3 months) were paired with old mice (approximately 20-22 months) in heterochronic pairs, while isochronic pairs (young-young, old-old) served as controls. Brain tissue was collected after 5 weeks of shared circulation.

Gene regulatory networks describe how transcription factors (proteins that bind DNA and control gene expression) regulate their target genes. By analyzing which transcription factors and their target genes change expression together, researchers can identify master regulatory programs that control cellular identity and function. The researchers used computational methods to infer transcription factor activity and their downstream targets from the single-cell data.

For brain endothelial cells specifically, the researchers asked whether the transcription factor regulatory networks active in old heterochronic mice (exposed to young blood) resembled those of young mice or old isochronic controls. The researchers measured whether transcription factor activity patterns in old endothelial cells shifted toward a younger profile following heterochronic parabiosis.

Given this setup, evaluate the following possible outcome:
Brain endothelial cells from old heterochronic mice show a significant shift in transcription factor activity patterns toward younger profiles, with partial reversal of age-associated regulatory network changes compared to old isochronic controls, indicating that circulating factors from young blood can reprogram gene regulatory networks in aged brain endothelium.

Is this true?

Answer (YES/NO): YES